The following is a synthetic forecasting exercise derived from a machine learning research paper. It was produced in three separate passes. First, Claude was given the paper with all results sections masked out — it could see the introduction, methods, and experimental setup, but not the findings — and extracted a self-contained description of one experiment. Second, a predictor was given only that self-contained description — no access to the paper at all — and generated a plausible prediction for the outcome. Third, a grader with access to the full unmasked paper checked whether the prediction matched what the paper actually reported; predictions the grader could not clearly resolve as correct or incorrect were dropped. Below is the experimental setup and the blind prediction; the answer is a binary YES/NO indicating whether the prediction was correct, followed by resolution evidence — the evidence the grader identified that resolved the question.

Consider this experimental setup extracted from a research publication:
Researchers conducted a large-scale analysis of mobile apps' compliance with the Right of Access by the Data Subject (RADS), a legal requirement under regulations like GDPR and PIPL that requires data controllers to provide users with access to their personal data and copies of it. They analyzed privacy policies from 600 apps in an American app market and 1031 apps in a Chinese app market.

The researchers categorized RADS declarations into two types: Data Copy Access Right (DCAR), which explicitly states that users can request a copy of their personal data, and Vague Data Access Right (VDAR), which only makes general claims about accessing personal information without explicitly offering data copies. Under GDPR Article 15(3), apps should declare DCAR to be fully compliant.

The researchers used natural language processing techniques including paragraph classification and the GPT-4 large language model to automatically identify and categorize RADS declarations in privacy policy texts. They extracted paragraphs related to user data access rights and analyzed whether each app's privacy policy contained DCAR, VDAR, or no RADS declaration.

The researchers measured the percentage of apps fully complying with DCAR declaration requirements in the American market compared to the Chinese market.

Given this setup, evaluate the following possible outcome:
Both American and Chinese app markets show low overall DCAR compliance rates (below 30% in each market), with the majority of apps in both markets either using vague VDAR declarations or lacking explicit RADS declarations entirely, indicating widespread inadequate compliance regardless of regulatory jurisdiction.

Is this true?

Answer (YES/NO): NO